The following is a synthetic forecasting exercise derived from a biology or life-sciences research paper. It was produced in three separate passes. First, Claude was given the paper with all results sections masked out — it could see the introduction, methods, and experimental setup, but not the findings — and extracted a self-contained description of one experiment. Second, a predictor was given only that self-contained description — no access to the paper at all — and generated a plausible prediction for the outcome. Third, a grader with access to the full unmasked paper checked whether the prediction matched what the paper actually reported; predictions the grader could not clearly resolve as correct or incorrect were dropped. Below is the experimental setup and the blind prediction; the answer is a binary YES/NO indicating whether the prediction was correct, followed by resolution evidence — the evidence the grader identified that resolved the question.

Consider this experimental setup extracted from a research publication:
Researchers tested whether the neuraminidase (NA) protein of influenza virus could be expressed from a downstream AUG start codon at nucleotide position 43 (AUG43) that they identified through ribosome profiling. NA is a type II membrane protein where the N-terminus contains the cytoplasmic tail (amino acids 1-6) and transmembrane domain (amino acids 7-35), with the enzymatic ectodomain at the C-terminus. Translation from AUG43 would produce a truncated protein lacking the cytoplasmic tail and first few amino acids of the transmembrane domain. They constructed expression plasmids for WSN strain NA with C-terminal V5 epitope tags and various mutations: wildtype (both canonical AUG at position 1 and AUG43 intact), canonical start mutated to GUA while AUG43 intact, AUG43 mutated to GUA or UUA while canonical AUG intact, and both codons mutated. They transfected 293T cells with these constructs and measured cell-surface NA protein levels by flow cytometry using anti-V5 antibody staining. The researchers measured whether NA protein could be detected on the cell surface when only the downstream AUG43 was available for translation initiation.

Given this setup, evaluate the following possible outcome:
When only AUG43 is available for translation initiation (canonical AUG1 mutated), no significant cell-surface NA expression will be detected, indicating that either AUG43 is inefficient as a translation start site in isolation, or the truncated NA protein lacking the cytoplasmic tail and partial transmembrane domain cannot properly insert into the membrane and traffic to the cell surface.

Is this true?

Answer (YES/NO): NO